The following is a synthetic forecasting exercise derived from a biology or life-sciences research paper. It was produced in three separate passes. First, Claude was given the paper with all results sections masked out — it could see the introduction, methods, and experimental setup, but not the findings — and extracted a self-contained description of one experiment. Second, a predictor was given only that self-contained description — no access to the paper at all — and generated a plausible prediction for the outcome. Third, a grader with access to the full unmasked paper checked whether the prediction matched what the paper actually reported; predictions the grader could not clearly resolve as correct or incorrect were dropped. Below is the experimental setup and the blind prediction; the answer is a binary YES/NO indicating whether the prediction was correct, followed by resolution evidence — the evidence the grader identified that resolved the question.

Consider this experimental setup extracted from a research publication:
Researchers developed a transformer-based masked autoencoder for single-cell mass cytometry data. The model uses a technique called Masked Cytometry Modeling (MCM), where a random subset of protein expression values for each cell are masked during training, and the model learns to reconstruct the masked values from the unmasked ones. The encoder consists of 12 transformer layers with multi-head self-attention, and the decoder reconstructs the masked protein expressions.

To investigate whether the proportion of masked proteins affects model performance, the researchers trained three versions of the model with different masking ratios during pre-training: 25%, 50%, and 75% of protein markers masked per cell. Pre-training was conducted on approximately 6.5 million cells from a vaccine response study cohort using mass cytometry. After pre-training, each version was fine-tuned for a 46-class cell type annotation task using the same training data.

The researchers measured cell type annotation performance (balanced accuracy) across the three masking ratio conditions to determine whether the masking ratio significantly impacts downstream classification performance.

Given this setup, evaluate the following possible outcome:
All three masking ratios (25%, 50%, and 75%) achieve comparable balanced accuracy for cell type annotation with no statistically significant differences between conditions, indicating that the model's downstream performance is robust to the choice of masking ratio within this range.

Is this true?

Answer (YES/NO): YES